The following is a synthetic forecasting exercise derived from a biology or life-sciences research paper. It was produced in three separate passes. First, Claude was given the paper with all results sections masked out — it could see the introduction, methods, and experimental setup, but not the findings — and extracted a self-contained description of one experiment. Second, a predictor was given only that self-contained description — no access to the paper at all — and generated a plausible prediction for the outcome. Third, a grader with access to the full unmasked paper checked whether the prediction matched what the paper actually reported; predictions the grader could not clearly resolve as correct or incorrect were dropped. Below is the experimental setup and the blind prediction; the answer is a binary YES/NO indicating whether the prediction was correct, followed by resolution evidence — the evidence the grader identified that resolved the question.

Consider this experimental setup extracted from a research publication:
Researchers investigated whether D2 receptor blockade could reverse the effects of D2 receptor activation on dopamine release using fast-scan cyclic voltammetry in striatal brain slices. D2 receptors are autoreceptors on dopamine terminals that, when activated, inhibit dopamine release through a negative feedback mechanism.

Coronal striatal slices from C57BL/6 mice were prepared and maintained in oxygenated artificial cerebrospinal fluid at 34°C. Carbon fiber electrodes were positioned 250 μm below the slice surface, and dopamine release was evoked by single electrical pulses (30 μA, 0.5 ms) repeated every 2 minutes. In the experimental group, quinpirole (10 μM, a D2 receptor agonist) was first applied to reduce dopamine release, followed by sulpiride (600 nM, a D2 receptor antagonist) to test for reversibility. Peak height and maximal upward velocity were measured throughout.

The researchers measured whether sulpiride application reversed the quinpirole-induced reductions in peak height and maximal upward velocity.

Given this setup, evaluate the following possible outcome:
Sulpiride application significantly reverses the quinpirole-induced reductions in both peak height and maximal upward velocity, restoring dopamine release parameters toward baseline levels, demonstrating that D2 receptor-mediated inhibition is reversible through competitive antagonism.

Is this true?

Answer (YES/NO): YES